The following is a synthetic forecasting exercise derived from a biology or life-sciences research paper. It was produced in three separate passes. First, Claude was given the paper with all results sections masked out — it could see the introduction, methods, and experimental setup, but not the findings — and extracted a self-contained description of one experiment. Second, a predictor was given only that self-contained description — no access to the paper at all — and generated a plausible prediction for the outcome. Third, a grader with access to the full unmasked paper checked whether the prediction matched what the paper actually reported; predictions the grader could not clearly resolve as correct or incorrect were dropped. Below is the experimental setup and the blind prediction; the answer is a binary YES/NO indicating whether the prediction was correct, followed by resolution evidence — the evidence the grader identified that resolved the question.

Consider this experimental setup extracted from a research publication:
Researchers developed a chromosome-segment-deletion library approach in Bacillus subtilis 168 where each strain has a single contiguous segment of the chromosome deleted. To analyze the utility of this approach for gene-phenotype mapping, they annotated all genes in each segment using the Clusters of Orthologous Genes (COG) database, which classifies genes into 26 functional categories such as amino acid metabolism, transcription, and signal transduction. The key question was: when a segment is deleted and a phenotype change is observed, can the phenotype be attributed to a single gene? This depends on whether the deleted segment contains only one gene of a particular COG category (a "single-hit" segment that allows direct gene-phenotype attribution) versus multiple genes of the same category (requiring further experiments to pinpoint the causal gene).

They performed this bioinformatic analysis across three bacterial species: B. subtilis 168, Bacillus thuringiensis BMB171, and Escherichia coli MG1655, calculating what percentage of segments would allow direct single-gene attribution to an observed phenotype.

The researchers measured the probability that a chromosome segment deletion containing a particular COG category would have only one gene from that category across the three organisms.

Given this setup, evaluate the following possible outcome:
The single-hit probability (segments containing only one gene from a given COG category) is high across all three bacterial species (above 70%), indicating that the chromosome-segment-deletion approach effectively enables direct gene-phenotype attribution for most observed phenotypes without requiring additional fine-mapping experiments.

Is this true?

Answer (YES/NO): NO